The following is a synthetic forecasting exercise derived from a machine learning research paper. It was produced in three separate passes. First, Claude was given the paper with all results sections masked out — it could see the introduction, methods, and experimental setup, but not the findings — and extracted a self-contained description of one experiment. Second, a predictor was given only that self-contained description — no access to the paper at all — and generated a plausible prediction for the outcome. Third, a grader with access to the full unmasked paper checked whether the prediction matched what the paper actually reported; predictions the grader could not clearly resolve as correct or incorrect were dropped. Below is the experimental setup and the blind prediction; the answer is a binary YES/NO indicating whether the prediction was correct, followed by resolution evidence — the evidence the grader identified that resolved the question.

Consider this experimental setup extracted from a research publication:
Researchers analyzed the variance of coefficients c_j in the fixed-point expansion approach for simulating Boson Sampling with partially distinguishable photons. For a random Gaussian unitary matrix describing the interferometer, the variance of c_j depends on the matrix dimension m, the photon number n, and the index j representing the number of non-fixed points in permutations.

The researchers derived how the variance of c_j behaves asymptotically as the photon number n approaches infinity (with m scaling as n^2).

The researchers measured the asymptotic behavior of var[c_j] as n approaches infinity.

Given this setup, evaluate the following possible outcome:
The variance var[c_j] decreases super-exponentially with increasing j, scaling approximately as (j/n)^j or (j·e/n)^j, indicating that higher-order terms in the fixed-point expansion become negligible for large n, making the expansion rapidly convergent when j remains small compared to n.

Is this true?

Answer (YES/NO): NO